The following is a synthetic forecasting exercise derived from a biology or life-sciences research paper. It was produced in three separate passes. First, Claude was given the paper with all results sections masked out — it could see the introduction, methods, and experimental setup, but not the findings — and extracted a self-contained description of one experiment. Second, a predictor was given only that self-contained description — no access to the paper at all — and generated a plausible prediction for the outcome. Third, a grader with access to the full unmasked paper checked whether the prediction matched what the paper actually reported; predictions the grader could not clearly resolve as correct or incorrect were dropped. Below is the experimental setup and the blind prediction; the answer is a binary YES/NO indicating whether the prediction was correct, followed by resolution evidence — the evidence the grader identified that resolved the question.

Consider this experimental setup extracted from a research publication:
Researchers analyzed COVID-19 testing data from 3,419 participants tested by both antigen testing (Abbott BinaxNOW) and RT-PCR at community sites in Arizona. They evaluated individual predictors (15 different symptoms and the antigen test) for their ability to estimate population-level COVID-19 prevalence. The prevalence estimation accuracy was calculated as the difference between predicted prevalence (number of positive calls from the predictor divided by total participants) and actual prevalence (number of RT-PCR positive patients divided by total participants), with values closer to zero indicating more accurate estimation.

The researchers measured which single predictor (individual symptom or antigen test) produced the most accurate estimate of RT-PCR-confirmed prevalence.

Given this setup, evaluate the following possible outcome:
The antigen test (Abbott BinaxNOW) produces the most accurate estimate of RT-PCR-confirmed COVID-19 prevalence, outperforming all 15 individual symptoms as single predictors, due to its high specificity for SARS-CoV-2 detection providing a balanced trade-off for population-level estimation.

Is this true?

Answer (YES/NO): NO